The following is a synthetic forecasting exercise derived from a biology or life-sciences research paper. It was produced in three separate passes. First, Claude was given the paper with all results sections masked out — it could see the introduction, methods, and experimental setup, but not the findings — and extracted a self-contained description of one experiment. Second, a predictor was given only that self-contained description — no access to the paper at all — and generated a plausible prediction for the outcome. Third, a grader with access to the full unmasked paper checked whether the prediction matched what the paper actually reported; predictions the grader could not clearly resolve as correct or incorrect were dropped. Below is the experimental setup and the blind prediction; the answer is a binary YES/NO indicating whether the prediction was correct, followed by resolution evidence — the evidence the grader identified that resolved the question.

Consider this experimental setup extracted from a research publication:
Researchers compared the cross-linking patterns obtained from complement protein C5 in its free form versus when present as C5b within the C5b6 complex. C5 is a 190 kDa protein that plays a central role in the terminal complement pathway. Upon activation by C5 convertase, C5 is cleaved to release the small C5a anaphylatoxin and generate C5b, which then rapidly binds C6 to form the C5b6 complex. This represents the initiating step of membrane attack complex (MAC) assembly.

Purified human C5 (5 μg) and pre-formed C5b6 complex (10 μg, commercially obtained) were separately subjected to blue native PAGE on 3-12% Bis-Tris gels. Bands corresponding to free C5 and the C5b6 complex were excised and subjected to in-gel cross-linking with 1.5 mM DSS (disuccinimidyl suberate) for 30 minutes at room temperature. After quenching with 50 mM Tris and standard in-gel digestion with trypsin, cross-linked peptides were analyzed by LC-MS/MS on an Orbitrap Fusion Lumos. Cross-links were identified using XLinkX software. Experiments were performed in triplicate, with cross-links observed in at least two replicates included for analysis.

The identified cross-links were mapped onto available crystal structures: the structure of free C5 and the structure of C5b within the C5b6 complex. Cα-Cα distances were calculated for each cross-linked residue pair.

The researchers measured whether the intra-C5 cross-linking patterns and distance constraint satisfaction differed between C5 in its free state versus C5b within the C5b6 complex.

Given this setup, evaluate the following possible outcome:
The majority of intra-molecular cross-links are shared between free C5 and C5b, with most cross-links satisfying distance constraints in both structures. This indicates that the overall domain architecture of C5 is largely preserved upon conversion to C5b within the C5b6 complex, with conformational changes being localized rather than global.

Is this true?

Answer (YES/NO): NO